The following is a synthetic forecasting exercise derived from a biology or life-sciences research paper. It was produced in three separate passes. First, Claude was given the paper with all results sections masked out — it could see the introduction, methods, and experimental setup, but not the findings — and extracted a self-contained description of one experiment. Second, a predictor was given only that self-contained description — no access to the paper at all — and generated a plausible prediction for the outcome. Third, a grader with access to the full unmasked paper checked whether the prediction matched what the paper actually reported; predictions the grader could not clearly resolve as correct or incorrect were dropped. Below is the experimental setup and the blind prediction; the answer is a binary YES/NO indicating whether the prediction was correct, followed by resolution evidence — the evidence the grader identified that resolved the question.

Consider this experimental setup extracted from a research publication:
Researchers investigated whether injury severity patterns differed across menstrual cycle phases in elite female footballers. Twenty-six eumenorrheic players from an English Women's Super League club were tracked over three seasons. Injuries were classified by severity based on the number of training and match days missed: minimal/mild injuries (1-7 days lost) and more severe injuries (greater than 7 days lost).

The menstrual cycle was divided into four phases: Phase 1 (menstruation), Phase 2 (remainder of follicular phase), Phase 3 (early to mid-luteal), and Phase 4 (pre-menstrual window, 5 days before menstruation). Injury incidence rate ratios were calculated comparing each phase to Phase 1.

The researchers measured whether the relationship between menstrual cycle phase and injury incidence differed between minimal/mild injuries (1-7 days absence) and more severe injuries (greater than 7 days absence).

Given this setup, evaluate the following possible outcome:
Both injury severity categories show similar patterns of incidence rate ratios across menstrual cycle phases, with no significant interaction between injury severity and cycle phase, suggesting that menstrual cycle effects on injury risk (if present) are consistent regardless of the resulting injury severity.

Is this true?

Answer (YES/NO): NO